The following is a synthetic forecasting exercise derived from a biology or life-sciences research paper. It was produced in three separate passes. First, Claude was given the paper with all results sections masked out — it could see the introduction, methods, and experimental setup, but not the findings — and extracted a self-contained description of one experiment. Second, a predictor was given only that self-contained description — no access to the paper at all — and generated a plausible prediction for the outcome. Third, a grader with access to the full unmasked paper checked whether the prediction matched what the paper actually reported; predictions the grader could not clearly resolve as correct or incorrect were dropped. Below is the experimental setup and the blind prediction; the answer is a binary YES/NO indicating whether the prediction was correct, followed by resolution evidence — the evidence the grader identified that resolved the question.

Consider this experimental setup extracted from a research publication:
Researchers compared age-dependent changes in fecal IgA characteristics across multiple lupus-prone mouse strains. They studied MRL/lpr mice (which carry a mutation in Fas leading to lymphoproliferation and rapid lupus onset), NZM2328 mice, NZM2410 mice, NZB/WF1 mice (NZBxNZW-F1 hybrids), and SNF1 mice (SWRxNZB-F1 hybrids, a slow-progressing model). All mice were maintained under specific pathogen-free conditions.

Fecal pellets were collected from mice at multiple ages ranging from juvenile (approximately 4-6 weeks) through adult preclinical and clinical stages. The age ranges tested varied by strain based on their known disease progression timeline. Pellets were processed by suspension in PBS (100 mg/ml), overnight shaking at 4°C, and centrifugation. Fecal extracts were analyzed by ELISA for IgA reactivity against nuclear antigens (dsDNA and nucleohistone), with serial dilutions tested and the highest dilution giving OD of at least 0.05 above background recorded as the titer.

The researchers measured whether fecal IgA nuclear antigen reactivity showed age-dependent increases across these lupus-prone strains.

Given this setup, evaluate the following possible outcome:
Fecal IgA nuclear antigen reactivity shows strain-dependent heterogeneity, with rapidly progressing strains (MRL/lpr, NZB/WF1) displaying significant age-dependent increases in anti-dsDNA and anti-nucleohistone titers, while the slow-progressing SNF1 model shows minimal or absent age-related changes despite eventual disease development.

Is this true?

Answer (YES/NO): NO